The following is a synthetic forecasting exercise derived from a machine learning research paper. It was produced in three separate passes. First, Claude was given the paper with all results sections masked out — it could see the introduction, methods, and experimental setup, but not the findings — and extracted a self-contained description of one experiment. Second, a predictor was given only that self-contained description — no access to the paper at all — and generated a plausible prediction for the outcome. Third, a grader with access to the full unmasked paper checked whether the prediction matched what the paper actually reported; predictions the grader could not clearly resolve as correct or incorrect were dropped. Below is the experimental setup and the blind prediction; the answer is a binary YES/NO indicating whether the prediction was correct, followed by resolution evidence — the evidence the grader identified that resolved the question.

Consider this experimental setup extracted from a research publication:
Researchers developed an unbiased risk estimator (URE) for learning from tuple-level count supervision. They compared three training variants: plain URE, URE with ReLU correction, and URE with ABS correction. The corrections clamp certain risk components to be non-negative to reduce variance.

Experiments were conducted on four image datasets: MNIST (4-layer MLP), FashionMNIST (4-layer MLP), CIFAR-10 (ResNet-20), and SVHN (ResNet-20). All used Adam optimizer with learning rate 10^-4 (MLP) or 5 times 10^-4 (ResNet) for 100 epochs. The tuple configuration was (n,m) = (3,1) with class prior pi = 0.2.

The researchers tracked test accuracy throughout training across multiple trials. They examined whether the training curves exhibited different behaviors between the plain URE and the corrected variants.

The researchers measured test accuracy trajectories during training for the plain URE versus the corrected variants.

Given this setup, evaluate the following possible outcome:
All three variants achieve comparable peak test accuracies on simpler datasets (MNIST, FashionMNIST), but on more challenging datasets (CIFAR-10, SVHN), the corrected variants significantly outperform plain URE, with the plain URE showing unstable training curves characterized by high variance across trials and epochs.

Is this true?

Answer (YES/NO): NO